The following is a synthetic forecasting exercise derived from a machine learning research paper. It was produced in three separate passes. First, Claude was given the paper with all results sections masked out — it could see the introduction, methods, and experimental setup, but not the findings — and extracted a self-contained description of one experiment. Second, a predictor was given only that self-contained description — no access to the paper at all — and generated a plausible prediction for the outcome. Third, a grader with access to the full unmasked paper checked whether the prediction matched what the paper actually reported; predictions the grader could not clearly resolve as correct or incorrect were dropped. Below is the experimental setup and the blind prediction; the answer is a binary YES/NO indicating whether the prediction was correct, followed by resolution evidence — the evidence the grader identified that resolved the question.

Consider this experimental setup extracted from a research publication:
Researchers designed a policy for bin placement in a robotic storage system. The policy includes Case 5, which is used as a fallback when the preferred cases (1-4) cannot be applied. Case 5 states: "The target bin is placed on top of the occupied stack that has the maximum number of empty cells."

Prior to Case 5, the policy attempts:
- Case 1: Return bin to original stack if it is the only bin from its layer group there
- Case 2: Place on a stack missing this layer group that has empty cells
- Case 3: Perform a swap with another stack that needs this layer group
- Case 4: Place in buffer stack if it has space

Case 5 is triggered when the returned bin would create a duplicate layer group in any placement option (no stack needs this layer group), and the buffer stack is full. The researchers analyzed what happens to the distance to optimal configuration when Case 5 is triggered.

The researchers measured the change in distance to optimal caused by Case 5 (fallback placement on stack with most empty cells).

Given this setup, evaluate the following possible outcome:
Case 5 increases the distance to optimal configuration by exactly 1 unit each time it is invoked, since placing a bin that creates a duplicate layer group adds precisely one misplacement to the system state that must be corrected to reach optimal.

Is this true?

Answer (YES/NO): NO